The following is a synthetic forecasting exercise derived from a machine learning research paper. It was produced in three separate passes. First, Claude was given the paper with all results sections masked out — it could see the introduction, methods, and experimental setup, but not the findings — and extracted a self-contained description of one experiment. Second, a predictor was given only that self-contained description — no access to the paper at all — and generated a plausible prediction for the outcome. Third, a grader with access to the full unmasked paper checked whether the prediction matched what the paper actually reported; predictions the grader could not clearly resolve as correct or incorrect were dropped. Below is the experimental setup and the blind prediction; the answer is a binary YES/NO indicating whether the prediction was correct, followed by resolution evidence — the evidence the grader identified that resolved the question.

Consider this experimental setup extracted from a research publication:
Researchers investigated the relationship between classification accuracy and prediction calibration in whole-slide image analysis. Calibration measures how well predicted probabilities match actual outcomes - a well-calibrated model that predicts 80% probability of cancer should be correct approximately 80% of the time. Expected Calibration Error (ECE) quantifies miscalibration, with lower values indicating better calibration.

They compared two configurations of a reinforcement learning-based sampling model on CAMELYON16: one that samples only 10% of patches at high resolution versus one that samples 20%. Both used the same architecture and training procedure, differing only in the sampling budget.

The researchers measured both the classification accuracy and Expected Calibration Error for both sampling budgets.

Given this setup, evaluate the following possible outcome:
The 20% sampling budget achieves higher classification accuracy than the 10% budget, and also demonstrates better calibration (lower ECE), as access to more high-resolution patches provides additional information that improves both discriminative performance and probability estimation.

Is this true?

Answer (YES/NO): YES